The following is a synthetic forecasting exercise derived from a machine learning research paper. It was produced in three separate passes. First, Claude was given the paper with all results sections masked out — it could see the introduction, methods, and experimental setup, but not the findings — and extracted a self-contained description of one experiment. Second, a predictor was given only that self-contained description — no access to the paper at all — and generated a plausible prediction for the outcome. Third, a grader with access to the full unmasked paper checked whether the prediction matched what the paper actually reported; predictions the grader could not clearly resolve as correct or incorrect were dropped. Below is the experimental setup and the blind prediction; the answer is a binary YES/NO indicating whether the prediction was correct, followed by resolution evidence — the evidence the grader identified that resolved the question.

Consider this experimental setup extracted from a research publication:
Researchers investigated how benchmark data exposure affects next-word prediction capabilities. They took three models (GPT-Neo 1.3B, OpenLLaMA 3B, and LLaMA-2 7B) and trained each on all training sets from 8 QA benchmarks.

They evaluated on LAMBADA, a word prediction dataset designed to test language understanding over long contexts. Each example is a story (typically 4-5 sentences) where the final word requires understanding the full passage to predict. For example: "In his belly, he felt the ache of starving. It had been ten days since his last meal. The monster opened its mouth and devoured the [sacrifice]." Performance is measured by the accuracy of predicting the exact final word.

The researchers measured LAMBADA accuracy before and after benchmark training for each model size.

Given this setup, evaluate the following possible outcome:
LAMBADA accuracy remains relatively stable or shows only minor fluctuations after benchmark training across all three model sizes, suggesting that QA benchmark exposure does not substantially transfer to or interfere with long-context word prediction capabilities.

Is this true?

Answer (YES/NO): NO